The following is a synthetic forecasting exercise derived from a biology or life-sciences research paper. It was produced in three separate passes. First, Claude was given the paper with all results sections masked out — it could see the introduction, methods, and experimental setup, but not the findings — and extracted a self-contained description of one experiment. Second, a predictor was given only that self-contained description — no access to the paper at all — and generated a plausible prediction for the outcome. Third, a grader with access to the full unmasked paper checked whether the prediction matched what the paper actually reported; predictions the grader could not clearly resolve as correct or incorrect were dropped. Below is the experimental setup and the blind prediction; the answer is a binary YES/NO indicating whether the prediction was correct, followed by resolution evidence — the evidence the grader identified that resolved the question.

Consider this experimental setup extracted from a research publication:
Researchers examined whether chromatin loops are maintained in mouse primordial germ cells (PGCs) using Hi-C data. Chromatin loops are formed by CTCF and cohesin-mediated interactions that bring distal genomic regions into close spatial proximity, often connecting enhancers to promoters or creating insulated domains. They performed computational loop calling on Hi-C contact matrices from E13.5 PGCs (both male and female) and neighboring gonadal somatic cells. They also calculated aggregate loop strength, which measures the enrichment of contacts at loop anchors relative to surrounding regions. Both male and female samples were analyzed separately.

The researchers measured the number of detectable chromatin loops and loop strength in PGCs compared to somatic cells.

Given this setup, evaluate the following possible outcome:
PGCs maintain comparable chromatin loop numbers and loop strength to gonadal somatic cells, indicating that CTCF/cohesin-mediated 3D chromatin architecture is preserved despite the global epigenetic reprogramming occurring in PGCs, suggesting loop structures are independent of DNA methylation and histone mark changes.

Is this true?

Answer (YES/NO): NO